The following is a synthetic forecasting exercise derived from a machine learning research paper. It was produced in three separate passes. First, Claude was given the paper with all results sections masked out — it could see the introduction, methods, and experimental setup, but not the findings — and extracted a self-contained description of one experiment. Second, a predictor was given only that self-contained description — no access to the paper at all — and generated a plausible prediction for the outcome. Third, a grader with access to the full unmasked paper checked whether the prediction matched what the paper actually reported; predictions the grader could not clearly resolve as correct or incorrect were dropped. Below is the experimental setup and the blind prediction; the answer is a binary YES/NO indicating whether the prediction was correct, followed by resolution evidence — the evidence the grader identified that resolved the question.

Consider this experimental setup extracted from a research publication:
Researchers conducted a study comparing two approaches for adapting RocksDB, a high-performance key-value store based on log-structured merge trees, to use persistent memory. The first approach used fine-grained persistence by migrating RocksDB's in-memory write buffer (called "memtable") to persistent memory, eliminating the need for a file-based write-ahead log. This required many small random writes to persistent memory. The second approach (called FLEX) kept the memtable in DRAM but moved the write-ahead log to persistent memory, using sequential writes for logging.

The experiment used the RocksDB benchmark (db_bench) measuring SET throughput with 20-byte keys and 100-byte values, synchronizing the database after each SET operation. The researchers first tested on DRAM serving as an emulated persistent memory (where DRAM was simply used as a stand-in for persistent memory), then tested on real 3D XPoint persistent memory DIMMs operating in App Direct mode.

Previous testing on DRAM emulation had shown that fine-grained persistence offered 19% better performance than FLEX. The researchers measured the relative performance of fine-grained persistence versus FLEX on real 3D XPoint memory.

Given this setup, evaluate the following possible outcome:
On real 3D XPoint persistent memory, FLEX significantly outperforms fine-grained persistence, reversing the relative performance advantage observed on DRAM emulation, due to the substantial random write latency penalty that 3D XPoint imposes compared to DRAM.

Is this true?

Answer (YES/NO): YES